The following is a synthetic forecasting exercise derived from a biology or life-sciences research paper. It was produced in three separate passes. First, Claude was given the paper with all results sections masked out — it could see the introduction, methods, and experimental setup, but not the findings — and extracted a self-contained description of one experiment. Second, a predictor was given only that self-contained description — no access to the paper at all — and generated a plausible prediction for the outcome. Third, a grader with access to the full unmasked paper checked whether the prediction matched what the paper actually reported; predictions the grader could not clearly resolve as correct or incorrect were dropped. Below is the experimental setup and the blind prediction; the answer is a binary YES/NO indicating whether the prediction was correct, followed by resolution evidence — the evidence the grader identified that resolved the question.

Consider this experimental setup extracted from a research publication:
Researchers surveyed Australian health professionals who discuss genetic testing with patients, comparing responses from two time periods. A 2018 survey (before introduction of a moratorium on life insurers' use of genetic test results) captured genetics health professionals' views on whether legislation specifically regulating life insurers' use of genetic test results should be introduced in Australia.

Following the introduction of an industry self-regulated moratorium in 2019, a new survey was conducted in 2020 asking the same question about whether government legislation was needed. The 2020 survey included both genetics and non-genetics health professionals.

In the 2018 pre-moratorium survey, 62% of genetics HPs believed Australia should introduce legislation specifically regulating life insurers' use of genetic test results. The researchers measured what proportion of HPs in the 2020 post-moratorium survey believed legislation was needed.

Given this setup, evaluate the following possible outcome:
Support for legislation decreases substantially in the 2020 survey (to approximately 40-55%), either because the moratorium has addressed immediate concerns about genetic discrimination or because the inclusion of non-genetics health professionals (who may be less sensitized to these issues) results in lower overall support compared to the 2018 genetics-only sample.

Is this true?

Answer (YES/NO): NO